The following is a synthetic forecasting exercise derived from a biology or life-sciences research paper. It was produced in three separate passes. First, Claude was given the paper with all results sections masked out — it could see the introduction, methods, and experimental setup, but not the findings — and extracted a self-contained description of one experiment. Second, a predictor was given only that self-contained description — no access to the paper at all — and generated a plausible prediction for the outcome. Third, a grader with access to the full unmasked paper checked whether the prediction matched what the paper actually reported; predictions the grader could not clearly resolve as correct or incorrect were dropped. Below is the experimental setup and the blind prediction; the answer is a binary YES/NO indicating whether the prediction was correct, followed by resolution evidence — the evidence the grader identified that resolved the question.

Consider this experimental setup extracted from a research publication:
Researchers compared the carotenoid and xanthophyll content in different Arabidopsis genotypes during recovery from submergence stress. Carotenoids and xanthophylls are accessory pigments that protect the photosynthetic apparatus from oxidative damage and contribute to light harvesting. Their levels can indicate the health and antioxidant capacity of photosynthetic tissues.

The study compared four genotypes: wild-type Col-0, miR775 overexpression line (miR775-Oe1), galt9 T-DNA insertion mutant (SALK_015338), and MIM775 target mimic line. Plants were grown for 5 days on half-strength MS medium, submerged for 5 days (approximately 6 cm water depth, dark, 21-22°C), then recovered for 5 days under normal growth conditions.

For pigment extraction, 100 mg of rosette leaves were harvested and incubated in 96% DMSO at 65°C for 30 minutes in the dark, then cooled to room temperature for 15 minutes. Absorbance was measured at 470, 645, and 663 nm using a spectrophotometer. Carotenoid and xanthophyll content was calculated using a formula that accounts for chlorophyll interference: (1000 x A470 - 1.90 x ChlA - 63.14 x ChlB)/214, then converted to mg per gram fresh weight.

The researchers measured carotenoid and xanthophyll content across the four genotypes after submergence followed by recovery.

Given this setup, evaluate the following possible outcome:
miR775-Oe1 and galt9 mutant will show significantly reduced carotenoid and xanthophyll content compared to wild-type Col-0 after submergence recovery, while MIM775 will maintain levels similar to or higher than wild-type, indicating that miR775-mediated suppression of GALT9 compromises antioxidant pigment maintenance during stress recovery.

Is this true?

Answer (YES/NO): NO